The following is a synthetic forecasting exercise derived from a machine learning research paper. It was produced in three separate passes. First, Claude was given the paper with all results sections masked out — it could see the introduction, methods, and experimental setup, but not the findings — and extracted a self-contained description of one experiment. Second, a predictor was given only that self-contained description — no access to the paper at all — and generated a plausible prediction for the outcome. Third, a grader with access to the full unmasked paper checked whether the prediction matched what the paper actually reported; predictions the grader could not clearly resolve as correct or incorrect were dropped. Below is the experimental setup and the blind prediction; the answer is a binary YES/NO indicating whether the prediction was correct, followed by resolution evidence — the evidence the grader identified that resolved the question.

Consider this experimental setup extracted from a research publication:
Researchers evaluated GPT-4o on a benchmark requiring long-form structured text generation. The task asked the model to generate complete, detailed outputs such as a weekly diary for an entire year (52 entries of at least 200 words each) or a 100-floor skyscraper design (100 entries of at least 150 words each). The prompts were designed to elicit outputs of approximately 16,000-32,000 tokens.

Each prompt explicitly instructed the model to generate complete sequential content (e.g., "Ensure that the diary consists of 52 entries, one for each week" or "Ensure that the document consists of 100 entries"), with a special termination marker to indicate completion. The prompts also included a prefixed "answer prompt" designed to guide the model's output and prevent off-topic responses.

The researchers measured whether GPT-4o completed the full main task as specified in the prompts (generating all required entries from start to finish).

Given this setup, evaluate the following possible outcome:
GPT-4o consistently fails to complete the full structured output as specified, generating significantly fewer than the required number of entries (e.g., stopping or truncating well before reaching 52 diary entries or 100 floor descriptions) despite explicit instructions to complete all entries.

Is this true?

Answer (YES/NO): YES